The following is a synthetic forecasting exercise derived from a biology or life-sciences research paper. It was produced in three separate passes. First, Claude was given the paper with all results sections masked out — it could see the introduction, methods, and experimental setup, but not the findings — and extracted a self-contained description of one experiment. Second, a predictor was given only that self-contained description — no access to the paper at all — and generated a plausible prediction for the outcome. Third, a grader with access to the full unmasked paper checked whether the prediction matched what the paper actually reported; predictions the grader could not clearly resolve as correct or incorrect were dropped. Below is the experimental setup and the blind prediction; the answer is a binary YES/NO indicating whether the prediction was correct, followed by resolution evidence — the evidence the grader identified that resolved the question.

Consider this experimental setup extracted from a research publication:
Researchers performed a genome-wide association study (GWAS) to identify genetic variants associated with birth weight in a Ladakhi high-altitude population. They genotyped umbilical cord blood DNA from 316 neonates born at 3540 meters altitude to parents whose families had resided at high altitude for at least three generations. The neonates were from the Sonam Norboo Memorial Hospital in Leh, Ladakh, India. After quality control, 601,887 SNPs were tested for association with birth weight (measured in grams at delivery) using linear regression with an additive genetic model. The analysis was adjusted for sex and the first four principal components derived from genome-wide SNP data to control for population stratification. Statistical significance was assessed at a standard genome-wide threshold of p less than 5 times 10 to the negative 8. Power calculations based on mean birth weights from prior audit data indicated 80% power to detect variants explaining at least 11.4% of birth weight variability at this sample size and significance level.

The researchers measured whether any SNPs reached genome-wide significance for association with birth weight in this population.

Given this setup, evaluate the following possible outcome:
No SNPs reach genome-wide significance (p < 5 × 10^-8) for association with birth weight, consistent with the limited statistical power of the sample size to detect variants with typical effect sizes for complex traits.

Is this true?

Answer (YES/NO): YES